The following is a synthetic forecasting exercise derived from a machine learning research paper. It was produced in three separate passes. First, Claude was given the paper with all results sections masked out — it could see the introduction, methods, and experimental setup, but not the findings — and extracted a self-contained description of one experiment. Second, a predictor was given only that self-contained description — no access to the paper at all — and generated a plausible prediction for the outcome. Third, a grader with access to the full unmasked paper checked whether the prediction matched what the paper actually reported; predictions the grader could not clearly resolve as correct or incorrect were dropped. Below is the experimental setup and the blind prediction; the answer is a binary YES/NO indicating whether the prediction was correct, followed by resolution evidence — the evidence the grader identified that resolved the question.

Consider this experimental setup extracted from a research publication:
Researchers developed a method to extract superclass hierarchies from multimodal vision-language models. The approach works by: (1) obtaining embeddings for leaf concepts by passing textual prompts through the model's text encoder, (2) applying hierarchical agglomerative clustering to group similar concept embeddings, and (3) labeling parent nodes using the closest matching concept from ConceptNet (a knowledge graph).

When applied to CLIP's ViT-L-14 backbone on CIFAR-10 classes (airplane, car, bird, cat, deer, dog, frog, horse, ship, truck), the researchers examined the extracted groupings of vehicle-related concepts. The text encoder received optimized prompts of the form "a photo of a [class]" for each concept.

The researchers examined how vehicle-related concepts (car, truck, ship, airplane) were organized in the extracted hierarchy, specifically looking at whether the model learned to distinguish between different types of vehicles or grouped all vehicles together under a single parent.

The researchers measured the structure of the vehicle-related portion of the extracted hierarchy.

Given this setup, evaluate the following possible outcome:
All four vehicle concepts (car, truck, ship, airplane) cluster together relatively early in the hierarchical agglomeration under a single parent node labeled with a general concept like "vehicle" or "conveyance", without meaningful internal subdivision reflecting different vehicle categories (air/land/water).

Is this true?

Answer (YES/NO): NO